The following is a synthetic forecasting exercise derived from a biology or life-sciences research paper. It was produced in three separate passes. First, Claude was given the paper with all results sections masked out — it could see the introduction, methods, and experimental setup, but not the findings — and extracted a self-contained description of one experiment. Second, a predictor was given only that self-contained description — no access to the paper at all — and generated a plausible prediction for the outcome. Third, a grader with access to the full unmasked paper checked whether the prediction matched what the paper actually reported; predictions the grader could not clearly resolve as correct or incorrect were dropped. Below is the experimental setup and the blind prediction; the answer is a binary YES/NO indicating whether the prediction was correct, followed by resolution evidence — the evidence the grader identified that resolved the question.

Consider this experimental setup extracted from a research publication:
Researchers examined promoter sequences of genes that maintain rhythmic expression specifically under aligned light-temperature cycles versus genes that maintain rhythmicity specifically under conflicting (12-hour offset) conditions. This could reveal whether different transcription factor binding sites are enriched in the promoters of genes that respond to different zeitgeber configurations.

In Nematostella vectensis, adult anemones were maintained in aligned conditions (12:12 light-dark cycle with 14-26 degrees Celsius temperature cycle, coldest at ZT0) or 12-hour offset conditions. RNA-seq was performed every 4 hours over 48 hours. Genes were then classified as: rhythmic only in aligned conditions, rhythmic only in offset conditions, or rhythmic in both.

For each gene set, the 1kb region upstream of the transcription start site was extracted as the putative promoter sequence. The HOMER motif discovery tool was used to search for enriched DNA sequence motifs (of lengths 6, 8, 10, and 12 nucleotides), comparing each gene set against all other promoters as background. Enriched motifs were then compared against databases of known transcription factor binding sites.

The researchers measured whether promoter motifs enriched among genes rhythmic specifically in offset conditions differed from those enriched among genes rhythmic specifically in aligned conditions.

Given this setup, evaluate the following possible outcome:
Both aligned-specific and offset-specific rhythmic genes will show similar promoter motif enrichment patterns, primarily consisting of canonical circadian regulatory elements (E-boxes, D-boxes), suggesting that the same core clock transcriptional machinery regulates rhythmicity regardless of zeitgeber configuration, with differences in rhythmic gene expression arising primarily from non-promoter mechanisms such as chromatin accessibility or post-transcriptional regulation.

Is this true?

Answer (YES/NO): NO